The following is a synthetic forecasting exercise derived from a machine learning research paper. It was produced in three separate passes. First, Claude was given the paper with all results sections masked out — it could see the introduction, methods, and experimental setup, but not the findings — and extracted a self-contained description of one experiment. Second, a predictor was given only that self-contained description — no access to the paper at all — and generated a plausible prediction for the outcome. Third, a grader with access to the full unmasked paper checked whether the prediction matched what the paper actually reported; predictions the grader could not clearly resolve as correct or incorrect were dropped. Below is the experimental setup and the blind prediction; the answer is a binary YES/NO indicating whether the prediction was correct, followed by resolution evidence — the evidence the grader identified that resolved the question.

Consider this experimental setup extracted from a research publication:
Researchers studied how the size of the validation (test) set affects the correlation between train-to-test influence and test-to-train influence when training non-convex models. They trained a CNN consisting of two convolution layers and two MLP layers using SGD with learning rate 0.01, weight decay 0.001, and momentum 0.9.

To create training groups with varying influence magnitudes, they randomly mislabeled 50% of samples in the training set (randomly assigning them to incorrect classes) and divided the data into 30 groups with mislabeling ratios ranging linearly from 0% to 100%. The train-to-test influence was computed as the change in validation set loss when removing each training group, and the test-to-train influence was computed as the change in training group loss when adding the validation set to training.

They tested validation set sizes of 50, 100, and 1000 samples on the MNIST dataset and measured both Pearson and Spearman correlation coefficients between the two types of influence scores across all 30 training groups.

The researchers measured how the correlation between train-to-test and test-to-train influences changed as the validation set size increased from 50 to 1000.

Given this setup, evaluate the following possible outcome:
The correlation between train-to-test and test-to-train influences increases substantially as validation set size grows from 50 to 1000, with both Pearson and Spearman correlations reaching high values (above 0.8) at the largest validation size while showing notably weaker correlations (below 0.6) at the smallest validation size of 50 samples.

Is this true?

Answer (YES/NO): NO